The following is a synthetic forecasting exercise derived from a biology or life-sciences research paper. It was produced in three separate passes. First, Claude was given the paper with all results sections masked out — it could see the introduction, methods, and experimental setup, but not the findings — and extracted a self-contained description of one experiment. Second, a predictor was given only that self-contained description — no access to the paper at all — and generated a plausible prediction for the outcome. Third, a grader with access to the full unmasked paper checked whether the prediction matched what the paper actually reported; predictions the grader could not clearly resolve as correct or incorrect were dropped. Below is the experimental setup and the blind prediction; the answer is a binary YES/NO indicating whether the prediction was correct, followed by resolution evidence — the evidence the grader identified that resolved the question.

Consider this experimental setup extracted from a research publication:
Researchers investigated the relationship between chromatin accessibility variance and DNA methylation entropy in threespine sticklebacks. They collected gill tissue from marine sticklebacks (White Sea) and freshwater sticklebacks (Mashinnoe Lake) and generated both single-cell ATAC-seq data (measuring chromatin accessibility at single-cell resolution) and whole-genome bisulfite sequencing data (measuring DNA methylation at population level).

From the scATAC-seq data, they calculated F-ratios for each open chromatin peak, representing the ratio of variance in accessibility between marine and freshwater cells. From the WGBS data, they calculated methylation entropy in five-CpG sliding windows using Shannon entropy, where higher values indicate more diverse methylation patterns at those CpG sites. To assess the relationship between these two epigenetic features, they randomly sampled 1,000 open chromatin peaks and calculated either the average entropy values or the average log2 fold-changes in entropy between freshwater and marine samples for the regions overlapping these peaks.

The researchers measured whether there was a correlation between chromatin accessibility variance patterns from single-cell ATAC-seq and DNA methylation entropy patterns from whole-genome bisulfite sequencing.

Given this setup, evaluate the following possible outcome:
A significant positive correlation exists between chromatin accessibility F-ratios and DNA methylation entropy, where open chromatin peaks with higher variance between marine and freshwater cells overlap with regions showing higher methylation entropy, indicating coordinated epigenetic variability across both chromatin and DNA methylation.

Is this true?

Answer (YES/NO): NO